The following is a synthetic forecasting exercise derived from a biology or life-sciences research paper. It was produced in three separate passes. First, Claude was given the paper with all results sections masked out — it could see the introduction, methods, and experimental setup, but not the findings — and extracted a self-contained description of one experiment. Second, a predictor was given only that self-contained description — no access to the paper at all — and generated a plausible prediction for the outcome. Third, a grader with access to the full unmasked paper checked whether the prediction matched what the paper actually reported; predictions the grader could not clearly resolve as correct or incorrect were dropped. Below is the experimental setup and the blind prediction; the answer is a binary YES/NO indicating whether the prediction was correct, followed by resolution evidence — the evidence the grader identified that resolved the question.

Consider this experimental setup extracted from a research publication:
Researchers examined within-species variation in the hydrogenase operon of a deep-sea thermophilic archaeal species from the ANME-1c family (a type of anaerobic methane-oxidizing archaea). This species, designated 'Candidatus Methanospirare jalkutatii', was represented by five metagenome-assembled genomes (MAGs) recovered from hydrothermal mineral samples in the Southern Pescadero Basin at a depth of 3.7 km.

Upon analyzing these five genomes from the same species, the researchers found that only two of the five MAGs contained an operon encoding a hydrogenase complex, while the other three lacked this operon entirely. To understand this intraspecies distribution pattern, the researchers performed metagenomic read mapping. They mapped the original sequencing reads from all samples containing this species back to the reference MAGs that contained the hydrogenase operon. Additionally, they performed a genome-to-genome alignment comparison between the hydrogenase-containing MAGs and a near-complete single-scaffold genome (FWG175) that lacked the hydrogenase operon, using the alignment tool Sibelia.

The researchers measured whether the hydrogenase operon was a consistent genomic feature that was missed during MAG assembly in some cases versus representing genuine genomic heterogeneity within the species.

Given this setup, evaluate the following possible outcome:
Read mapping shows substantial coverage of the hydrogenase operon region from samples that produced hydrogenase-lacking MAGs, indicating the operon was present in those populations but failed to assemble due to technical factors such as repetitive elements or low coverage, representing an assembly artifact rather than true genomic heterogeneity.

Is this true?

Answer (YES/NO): NO